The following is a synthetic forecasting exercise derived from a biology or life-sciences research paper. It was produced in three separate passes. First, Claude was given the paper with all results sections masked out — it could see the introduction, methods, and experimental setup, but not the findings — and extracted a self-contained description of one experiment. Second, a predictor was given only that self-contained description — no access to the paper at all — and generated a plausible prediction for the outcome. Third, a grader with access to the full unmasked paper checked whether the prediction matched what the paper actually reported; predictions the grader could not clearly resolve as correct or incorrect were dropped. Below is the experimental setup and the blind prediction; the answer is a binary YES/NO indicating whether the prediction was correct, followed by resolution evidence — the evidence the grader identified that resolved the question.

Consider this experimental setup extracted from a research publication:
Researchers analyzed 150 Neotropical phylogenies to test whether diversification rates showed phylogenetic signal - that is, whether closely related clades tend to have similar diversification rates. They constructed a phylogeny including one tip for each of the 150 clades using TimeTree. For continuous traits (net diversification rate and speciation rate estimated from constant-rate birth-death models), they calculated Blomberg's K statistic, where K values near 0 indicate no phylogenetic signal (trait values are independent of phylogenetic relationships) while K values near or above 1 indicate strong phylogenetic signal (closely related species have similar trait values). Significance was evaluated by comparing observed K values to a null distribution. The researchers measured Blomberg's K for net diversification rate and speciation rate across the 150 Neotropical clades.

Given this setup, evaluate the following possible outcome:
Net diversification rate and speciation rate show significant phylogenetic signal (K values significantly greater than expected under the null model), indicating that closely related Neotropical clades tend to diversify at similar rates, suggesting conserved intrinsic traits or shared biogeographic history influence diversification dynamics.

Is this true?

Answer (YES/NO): NO